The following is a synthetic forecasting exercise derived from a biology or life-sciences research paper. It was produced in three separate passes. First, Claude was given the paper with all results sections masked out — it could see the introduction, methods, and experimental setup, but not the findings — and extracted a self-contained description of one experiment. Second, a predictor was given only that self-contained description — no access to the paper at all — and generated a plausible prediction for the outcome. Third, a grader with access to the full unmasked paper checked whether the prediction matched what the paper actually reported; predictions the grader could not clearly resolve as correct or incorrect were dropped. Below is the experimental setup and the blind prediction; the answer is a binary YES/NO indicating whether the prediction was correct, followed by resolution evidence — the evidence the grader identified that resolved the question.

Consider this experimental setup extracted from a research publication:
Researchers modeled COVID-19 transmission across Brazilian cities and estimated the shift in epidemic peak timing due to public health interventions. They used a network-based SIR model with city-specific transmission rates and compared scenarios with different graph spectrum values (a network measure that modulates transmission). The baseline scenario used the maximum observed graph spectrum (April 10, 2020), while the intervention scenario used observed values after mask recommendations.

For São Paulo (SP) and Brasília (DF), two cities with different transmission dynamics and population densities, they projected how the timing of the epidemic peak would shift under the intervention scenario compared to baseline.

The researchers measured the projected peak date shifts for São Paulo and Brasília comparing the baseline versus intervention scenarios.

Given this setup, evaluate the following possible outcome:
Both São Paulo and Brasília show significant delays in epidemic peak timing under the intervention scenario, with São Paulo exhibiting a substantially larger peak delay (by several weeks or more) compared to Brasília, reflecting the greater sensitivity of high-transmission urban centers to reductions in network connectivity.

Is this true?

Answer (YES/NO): NO